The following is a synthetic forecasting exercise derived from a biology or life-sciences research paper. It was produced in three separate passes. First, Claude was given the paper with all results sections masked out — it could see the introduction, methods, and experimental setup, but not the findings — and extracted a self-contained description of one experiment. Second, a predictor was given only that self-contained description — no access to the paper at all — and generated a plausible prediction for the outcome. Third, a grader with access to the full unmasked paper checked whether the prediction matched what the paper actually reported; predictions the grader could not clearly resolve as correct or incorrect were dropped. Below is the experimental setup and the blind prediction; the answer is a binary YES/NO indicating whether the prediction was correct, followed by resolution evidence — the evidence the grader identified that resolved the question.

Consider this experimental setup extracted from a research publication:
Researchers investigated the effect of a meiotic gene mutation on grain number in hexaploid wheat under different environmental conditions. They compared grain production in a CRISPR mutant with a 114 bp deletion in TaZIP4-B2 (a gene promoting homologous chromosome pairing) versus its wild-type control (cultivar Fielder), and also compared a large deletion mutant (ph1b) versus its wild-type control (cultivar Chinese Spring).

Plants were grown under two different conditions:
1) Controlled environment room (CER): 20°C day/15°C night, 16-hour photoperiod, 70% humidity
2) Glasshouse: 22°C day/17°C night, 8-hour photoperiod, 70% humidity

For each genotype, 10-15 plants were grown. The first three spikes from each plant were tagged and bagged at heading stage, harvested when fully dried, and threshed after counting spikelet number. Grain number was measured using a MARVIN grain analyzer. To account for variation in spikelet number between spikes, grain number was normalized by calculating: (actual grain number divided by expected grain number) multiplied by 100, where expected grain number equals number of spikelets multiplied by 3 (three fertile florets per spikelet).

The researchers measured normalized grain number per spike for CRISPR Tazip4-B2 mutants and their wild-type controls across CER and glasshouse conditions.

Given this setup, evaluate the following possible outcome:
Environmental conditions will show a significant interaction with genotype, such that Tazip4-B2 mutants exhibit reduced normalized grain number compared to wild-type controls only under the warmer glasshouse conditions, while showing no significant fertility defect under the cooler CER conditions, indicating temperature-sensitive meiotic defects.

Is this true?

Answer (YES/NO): NO